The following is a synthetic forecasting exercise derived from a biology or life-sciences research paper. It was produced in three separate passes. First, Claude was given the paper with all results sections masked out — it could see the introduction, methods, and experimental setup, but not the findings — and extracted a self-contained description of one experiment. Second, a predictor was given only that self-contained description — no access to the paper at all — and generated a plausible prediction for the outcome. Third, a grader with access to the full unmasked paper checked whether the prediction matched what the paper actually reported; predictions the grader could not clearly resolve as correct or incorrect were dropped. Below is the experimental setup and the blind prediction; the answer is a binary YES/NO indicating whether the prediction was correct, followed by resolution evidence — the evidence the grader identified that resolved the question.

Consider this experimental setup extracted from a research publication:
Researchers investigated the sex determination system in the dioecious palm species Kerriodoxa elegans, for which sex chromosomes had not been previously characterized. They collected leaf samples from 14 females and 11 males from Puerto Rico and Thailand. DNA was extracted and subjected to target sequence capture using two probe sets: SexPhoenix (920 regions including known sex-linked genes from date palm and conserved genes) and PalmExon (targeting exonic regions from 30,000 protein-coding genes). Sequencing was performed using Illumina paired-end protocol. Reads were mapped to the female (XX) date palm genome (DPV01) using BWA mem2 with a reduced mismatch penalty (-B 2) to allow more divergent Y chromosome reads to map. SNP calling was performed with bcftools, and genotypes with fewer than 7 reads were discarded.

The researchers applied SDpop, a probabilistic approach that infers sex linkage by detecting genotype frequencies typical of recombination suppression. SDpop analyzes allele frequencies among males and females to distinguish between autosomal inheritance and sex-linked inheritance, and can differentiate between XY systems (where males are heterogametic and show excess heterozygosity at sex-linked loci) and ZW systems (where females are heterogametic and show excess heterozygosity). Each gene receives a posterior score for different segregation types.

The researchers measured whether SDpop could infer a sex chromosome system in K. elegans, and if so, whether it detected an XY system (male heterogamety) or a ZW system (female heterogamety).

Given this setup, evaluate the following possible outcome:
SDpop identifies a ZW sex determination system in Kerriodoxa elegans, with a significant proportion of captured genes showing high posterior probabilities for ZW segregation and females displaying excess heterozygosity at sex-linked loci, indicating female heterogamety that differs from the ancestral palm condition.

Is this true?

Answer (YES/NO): NO